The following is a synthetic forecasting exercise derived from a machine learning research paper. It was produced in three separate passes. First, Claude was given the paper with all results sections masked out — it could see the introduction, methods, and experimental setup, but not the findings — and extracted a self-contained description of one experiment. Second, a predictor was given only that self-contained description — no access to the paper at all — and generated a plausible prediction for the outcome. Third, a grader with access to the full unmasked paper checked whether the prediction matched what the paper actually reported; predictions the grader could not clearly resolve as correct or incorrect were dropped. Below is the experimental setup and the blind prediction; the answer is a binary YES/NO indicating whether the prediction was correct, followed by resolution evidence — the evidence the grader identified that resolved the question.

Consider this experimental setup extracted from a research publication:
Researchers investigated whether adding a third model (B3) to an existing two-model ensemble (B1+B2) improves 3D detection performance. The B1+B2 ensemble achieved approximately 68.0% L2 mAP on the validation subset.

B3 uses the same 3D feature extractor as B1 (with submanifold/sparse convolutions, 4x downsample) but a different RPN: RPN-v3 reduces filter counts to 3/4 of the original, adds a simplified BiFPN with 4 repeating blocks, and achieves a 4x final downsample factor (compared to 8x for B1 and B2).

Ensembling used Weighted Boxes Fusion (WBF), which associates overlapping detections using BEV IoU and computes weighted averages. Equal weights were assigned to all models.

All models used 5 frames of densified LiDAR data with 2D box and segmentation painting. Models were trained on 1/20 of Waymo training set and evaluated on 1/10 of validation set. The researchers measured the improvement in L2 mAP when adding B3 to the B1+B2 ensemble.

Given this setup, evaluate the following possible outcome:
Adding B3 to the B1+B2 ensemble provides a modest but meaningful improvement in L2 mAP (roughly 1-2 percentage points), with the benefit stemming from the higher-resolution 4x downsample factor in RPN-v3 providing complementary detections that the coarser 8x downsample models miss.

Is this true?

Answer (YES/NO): NO